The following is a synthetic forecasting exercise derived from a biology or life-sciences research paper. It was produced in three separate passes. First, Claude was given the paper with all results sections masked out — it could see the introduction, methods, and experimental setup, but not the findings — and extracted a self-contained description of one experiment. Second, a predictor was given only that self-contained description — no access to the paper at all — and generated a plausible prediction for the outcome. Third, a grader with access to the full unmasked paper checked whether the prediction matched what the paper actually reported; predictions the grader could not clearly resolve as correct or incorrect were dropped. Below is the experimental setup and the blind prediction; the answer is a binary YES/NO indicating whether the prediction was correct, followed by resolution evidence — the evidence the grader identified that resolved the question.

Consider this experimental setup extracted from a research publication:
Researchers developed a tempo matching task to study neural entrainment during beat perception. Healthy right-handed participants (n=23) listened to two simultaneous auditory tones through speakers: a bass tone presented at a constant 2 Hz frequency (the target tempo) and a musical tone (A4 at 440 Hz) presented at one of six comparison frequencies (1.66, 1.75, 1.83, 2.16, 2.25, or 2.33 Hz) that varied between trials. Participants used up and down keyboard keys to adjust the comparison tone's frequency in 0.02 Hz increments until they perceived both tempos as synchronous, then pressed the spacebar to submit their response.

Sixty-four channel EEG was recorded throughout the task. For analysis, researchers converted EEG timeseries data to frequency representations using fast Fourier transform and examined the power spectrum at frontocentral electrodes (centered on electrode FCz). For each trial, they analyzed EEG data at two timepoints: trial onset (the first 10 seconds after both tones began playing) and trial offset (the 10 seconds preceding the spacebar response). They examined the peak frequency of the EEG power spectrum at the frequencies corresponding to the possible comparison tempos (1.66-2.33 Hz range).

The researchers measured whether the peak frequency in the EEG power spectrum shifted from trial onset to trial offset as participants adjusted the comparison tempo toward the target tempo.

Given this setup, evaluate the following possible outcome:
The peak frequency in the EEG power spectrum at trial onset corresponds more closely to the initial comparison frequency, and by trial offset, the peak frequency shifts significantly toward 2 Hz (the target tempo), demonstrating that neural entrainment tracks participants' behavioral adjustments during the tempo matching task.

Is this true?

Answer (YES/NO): NO